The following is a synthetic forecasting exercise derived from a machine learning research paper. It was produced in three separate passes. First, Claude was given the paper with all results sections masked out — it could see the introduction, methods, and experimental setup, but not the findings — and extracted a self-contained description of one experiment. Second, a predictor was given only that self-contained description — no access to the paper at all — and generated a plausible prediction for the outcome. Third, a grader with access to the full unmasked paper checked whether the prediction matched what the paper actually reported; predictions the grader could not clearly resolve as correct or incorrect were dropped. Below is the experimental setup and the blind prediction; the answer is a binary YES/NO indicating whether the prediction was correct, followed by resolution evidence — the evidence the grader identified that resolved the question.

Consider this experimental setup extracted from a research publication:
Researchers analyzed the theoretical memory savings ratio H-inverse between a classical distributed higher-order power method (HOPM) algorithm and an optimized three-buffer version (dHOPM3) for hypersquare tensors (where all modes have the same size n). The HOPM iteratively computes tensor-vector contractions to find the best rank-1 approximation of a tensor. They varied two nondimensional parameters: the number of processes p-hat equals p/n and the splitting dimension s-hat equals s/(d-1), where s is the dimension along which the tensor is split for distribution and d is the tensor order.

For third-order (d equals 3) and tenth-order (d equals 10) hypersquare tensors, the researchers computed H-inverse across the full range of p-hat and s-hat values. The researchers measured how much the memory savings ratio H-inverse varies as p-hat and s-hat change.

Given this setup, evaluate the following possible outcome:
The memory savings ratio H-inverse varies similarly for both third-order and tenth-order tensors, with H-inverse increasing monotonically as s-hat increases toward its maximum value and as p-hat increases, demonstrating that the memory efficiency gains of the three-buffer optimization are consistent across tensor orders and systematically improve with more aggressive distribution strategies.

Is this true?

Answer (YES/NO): NO